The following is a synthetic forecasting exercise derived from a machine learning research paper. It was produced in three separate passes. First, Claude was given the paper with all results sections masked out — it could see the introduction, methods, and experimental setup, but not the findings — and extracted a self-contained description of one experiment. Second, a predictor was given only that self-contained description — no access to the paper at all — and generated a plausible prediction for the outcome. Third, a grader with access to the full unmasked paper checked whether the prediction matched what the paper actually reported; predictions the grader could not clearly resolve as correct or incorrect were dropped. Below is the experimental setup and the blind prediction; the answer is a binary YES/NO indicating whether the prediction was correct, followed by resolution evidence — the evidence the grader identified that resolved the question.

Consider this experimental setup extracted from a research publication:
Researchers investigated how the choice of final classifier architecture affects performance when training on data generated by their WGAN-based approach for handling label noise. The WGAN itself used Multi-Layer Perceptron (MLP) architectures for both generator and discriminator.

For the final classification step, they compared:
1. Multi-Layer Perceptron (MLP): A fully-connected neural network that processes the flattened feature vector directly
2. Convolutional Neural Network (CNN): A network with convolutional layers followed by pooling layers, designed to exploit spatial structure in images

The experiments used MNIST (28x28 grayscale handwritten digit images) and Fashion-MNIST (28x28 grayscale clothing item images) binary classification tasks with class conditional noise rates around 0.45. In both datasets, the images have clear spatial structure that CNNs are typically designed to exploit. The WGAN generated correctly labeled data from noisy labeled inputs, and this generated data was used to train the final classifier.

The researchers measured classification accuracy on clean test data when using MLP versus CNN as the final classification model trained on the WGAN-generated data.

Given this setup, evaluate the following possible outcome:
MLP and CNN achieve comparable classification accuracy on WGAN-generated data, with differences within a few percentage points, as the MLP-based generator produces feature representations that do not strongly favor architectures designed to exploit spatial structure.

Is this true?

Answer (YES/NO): NO